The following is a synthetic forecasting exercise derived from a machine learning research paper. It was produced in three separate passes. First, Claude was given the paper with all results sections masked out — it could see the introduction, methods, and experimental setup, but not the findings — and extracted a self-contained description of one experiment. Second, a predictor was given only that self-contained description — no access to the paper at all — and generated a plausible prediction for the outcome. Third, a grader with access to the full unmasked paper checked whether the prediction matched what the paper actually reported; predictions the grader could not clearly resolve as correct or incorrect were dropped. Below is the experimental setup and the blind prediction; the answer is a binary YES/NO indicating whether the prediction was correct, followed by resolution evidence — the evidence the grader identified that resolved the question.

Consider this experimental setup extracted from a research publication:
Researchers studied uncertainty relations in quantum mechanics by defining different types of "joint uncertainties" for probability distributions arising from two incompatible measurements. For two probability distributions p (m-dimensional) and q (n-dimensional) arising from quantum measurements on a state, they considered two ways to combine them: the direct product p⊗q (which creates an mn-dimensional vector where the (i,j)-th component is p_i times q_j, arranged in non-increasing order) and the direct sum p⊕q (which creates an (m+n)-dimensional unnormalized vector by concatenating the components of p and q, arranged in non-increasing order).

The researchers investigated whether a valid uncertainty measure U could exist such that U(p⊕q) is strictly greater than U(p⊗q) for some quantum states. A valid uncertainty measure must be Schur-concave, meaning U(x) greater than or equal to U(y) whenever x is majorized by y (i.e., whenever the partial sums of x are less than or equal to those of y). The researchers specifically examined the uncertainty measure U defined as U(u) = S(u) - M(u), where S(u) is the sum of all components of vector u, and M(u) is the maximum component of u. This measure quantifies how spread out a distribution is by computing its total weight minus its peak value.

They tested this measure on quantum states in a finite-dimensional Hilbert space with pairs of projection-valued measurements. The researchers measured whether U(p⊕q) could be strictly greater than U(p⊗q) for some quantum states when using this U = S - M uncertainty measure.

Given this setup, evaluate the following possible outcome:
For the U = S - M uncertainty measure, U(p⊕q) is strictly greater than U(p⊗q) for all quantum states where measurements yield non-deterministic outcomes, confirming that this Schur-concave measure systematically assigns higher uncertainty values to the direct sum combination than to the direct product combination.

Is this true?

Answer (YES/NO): NO